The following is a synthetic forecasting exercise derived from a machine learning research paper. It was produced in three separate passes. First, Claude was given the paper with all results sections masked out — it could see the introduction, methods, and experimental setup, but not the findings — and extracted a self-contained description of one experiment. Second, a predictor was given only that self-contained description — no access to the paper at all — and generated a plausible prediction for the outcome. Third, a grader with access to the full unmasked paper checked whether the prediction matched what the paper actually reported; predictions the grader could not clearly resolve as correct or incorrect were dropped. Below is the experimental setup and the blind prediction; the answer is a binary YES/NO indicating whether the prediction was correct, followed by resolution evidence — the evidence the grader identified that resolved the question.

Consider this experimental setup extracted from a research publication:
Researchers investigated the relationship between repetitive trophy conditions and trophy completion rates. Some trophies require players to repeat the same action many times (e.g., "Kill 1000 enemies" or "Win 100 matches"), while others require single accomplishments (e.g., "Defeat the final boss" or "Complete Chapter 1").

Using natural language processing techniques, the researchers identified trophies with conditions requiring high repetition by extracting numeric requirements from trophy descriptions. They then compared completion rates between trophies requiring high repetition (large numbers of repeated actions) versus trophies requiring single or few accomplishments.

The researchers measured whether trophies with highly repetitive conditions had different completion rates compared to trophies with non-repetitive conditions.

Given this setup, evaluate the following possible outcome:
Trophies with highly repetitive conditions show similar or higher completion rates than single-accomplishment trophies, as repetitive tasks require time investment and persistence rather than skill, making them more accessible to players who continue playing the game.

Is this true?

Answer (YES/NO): NO